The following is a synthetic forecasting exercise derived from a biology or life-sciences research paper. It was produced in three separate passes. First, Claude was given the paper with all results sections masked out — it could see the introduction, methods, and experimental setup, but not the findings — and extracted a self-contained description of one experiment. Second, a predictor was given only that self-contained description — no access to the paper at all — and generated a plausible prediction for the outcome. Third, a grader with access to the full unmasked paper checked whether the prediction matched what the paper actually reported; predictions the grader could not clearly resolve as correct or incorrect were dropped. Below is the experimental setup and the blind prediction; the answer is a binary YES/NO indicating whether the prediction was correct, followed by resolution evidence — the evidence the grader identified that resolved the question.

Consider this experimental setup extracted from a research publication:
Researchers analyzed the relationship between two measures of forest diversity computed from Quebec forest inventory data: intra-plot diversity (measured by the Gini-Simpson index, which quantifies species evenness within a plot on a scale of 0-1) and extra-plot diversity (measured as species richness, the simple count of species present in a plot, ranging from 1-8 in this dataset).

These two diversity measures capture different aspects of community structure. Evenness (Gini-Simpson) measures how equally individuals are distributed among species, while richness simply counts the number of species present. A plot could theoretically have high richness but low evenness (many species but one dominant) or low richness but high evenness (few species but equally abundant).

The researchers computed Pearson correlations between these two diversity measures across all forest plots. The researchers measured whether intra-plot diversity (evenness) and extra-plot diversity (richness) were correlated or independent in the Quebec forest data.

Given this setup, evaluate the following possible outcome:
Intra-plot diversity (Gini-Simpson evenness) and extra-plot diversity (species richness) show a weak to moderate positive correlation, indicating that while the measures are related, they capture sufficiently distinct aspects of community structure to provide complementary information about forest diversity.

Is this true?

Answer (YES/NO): NO